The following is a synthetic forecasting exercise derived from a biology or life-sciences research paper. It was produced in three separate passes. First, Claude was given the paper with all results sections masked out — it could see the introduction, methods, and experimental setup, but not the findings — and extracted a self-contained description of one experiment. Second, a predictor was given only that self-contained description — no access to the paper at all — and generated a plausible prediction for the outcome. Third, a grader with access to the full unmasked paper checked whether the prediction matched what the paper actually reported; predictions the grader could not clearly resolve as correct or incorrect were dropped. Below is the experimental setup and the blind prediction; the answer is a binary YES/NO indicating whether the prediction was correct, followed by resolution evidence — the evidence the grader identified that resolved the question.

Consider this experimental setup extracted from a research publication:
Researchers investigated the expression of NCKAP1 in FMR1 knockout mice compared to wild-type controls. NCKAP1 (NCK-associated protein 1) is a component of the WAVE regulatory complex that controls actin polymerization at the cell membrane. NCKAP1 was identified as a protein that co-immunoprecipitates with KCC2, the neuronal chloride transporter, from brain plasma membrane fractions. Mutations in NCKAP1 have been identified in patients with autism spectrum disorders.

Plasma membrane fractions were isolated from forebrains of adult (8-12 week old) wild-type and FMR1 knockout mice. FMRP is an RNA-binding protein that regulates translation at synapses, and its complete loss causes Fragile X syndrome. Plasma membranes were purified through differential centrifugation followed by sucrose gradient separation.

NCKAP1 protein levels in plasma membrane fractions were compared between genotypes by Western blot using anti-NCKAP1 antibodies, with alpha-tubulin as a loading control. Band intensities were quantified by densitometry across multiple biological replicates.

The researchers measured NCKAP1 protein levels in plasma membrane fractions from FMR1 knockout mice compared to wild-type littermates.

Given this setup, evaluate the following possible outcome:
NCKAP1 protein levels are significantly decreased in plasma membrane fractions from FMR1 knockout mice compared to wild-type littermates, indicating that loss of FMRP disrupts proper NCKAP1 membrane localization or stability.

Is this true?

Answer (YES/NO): NO